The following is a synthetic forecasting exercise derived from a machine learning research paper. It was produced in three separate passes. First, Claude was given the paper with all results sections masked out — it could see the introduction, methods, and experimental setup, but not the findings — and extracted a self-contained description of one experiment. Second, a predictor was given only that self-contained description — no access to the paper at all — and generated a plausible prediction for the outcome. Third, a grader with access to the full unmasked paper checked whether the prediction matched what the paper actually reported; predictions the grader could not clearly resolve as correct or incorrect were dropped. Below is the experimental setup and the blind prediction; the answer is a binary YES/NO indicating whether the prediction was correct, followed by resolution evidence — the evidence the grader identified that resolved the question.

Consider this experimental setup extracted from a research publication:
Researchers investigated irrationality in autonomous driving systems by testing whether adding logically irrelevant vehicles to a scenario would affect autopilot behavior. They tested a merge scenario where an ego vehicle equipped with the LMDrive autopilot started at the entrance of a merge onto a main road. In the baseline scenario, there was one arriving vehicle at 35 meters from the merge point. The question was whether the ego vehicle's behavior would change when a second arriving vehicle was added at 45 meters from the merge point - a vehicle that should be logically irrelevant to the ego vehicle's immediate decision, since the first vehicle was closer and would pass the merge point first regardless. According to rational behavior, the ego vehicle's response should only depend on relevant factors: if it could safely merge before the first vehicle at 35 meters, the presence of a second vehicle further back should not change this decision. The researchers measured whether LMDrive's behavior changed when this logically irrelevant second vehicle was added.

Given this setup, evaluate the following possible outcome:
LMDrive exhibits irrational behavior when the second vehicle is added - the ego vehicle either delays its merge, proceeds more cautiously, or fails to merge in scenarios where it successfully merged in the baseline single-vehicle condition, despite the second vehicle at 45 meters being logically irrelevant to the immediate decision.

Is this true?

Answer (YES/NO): YES